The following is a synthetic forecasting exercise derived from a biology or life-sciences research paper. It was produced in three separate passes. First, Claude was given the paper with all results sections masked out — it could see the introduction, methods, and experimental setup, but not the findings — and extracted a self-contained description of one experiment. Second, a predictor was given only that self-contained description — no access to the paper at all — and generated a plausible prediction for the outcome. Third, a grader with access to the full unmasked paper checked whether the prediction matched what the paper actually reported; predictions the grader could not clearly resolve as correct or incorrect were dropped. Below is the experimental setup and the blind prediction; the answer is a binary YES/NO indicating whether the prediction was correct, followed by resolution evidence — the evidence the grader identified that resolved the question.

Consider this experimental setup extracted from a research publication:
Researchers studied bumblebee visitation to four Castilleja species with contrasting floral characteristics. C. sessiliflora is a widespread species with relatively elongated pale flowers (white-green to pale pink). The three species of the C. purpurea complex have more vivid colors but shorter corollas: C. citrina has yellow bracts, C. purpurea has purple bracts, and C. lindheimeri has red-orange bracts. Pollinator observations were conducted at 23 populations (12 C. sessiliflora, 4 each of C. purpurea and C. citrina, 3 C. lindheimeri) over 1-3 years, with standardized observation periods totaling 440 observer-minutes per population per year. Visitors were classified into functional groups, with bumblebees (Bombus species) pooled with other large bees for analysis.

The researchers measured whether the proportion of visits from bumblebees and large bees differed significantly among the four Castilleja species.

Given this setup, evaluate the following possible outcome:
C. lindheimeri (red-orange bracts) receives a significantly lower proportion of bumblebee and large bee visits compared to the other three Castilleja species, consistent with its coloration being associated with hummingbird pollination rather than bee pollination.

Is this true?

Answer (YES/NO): NO